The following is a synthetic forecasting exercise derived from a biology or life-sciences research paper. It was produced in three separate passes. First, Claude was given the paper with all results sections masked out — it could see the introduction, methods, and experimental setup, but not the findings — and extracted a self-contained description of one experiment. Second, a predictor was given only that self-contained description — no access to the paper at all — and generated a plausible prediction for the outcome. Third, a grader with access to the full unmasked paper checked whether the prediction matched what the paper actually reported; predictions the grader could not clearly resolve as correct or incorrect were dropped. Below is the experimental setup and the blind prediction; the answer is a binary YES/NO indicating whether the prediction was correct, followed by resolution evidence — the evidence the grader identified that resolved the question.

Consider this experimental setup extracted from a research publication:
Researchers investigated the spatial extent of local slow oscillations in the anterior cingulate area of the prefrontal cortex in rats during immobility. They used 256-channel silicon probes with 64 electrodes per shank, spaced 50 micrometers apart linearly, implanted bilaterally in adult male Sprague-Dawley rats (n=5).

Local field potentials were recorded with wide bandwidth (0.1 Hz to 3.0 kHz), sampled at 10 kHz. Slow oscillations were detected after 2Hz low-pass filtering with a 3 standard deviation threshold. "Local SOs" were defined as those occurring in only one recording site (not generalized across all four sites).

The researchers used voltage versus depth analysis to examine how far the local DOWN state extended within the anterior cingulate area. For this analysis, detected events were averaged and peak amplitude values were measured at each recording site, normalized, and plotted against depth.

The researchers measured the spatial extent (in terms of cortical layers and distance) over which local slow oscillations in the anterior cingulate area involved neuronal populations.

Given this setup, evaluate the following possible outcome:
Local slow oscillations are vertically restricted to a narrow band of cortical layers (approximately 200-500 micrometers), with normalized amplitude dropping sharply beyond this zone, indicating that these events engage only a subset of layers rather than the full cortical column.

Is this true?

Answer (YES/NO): NO